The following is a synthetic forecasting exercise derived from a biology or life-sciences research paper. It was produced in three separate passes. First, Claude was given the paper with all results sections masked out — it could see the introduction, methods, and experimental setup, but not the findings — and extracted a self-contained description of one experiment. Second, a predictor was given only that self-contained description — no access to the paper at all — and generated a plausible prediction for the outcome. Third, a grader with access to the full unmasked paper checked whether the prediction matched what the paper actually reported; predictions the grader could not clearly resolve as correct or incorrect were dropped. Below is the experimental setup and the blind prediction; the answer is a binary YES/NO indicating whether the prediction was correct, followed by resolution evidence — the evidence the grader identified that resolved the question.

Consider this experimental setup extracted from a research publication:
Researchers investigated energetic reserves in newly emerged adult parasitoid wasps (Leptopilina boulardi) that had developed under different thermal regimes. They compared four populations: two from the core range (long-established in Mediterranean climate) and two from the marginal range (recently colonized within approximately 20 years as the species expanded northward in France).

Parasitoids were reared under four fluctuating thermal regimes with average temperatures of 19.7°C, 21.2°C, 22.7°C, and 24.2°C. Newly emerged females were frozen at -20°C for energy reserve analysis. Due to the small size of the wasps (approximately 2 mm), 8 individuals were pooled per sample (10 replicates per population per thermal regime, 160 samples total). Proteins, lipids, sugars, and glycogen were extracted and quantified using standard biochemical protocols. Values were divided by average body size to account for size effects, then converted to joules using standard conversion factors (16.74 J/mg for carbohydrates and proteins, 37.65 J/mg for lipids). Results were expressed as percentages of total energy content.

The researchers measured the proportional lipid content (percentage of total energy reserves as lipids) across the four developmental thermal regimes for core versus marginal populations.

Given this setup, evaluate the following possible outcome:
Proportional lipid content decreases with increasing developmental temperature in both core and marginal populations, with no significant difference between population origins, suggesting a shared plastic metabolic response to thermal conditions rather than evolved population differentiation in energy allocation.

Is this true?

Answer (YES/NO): NO